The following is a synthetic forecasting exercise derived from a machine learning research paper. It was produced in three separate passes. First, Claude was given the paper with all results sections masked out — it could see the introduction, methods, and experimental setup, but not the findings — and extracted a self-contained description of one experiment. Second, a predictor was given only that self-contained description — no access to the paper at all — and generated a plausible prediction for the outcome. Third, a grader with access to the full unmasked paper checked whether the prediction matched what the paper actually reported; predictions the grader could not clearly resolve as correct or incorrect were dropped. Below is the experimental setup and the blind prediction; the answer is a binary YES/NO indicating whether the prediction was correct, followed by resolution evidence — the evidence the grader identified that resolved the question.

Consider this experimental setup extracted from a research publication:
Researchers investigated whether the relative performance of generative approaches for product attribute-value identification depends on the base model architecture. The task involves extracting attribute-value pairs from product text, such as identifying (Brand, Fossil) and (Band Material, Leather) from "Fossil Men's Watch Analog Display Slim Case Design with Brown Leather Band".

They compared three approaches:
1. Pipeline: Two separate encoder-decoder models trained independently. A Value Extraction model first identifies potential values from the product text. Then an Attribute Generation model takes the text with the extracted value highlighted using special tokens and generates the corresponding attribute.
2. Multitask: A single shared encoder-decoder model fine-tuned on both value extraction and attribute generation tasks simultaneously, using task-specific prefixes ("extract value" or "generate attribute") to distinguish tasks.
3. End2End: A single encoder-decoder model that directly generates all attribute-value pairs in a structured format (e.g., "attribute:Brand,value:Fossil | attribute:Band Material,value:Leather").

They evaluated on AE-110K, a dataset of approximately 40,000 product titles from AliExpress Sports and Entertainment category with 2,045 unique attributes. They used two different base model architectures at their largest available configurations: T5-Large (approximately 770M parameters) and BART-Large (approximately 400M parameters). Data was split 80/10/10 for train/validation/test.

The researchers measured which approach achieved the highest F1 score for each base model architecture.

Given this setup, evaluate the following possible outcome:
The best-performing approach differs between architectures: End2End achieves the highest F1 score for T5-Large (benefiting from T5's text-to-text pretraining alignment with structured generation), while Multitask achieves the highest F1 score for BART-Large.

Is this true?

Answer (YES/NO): YES